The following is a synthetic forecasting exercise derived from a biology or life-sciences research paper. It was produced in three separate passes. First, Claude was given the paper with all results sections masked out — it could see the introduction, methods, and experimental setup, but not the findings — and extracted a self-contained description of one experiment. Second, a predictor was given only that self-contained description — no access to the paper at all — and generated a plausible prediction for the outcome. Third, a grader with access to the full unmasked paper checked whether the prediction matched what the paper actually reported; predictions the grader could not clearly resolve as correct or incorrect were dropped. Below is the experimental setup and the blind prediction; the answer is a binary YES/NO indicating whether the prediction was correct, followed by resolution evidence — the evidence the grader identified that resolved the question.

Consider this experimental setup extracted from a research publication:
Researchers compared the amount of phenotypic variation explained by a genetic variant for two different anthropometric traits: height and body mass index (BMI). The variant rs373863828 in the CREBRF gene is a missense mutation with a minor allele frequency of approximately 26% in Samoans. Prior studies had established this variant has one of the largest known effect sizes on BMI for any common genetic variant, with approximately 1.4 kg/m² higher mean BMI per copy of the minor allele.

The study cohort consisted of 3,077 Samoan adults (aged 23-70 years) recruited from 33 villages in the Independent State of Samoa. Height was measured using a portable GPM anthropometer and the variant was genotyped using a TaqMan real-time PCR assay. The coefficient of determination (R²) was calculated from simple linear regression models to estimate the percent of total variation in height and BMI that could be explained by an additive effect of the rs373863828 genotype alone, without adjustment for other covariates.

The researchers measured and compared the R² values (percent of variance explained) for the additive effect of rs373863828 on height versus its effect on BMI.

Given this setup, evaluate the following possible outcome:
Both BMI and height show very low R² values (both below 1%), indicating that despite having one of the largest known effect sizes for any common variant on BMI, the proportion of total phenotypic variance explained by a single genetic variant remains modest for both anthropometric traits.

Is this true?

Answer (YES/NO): NO